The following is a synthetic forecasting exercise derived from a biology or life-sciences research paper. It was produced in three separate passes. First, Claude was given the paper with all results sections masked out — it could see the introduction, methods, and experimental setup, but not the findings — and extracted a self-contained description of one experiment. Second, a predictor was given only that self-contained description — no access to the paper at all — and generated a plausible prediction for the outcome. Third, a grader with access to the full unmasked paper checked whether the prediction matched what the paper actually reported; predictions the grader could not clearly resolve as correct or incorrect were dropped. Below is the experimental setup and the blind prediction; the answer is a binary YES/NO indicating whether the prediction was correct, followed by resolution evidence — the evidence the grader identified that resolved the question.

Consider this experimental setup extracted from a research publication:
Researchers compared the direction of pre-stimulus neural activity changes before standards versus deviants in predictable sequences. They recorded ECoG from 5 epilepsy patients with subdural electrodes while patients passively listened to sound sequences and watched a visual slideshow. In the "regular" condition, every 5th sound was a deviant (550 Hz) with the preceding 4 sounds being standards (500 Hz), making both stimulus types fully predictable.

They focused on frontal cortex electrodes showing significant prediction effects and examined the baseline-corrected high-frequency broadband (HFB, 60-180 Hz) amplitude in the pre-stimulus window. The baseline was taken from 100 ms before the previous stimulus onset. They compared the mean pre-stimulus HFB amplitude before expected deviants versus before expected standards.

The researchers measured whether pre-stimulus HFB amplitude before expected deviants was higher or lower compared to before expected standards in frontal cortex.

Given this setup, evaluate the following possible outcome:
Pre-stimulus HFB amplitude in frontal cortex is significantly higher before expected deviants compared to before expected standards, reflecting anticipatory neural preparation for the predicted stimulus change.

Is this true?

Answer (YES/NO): NO